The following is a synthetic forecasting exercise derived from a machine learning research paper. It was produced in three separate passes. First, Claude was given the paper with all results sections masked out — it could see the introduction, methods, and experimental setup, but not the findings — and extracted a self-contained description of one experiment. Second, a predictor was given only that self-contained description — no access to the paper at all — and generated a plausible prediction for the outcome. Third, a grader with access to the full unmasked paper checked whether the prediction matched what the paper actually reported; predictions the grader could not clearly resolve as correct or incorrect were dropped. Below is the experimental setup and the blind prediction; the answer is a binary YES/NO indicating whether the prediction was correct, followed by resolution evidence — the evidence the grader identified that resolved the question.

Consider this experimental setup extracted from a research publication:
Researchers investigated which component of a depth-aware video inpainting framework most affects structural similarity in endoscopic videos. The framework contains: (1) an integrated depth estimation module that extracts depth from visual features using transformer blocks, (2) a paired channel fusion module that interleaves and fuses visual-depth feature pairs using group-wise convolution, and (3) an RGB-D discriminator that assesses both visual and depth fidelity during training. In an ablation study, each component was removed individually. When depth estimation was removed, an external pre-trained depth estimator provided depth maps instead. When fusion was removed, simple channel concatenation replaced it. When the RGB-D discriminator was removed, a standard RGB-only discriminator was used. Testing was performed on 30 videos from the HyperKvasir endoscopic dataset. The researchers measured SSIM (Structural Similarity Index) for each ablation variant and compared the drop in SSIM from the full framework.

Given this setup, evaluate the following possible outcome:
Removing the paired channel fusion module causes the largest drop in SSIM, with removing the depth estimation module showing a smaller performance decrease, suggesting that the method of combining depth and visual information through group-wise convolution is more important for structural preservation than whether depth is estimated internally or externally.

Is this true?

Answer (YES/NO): NO